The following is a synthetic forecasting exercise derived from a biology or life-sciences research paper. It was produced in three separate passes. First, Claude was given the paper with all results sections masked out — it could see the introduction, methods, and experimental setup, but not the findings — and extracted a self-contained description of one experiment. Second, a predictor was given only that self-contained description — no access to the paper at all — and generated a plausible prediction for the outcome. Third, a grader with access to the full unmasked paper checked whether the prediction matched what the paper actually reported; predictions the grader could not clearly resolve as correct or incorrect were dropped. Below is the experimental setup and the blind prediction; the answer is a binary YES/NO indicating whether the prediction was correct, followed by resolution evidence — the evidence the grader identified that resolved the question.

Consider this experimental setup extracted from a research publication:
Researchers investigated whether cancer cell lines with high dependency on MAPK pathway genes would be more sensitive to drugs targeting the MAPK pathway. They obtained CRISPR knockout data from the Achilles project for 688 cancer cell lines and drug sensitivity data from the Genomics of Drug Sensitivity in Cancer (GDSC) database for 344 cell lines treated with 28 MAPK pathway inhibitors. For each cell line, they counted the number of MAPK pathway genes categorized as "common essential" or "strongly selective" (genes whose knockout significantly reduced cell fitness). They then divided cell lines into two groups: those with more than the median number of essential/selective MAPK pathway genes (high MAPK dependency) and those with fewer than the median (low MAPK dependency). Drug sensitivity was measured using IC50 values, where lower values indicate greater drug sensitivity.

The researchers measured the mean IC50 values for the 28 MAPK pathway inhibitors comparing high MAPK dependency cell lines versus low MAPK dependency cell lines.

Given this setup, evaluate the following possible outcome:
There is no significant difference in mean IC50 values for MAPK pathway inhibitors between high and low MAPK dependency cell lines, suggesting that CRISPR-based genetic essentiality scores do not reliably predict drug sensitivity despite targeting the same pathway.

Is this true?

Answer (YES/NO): NO